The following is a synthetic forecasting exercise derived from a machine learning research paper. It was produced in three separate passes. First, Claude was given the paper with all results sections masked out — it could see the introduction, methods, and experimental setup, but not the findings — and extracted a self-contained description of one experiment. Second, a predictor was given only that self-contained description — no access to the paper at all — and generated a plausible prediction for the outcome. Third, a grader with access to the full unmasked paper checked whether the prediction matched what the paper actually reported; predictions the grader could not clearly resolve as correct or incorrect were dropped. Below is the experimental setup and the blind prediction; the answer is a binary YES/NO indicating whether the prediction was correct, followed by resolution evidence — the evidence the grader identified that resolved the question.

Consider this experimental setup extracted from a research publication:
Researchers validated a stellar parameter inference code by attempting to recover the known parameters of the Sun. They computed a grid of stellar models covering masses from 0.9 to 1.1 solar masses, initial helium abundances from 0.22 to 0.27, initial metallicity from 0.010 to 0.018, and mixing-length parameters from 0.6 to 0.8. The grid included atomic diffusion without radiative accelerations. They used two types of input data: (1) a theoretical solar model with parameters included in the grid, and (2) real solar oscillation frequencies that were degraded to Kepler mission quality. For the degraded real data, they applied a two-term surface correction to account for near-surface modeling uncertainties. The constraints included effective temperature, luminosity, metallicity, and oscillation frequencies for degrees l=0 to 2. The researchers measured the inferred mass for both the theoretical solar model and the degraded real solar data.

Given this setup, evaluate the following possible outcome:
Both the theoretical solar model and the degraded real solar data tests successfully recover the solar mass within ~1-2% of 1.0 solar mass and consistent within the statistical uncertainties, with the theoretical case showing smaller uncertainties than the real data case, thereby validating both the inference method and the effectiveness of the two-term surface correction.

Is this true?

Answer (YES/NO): YES